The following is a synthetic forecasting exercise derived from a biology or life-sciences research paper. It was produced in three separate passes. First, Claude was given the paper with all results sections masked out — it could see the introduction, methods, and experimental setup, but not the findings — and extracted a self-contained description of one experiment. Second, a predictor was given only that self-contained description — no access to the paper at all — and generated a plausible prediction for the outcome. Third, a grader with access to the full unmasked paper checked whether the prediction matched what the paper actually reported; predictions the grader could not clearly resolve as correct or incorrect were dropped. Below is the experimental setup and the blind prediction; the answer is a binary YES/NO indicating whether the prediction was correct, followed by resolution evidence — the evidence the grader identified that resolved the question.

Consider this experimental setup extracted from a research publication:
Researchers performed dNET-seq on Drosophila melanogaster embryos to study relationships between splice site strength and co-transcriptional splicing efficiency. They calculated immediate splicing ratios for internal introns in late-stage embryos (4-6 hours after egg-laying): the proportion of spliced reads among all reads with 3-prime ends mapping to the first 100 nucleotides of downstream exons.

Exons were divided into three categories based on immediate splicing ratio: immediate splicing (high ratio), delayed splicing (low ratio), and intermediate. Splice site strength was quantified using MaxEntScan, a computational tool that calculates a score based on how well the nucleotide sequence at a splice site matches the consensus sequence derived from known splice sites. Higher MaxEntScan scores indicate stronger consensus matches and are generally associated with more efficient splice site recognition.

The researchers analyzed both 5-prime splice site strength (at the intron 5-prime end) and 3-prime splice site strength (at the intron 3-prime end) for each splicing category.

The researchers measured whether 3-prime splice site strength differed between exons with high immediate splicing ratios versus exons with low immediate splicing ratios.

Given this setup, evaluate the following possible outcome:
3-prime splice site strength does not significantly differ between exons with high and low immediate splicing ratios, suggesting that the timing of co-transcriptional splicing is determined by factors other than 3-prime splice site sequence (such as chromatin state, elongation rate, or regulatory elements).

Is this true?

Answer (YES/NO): NO